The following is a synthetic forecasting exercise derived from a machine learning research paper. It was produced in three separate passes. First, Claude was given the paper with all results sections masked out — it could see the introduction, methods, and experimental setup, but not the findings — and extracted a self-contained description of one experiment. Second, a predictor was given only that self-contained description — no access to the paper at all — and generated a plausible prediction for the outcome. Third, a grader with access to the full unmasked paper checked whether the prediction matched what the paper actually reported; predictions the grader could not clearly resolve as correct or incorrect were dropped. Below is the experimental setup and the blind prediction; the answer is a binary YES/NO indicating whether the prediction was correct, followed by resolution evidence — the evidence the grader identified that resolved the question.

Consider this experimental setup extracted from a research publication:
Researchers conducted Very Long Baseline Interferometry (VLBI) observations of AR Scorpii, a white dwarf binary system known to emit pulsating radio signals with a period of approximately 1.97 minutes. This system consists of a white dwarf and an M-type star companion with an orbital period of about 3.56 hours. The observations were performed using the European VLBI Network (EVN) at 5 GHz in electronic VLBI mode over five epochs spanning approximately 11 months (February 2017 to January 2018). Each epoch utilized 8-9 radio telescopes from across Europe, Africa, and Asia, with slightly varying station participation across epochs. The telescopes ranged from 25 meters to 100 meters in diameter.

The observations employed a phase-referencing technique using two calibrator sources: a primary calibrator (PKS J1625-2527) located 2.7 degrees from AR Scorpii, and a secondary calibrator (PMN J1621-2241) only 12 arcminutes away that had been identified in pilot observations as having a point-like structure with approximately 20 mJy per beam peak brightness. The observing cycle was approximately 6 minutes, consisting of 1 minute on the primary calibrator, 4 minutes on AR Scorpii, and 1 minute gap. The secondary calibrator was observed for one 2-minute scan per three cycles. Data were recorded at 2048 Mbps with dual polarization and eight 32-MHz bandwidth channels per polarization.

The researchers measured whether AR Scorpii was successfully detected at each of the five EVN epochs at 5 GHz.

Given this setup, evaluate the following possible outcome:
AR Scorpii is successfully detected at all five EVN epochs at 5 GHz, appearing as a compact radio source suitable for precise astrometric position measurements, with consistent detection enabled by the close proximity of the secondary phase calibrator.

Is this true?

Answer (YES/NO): NO